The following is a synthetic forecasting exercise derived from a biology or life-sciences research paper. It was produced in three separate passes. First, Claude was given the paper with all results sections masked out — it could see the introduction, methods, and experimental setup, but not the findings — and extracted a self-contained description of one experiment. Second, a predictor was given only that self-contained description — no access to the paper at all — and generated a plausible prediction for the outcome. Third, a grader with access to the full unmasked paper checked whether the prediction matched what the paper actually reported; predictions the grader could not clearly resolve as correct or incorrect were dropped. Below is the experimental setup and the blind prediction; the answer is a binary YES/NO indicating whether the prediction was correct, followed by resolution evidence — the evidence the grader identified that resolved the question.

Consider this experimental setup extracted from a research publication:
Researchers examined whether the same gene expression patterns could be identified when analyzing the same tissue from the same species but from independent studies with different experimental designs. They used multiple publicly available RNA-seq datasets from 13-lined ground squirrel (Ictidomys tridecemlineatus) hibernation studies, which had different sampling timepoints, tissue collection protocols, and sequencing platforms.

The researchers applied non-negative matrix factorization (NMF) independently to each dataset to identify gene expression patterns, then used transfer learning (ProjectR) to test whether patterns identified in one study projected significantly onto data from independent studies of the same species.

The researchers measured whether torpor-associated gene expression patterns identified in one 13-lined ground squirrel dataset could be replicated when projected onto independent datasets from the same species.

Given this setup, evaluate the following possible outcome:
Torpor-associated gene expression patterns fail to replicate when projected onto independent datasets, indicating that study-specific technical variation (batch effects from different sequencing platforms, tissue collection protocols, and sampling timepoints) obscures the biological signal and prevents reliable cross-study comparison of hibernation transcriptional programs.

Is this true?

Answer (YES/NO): NO